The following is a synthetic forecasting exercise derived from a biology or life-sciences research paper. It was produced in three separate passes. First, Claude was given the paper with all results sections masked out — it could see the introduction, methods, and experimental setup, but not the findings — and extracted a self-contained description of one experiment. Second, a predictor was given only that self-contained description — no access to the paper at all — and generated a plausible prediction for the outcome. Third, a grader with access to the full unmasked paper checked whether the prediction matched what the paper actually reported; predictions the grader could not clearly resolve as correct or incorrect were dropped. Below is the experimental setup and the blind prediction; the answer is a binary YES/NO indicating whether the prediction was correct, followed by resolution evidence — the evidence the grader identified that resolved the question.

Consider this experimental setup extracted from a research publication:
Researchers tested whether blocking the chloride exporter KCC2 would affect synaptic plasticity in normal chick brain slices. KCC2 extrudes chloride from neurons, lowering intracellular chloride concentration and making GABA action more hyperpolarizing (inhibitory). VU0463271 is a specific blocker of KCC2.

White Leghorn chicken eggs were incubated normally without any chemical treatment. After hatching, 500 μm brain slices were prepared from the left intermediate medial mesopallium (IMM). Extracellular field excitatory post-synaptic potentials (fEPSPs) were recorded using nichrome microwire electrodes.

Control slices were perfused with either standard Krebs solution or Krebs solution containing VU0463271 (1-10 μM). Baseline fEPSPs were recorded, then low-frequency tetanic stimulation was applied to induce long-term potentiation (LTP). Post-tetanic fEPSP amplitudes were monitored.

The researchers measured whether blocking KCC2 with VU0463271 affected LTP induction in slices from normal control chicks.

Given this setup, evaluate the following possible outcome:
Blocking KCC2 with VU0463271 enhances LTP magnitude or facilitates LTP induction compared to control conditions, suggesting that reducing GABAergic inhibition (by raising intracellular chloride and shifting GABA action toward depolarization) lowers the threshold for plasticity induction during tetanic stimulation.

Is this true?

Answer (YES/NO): NO